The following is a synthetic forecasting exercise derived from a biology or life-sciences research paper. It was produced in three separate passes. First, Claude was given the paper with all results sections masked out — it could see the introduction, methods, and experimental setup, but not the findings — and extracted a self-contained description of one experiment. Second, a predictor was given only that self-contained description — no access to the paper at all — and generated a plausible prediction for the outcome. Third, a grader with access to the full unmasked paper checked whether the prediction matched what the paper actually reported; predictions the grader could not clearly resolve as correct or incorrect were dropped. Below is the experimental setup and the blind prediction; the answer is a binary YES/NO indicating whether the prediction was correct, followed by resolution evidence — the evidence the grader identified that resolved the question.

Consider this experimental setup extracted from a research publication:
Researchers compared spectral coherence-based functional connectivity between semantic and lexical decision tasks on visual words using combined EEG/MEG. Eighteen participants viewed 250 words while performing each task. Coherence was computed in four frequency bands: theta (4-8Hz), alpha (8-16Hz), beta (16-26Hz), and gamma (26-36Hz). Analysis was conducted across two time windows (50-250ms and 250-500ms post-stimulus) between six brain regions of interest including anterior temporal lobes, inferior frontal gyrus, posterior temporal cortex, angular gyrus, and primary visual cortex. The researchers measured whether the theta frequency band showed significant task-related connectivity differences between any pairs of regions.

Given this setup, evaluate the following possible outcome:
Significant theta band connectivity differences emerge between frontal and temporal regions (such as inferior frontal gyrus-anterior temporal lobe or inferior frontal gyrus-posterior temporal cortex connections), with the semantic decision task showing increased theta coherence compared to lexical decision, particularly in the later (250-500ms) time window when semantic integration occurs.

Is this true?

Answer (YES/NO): NO